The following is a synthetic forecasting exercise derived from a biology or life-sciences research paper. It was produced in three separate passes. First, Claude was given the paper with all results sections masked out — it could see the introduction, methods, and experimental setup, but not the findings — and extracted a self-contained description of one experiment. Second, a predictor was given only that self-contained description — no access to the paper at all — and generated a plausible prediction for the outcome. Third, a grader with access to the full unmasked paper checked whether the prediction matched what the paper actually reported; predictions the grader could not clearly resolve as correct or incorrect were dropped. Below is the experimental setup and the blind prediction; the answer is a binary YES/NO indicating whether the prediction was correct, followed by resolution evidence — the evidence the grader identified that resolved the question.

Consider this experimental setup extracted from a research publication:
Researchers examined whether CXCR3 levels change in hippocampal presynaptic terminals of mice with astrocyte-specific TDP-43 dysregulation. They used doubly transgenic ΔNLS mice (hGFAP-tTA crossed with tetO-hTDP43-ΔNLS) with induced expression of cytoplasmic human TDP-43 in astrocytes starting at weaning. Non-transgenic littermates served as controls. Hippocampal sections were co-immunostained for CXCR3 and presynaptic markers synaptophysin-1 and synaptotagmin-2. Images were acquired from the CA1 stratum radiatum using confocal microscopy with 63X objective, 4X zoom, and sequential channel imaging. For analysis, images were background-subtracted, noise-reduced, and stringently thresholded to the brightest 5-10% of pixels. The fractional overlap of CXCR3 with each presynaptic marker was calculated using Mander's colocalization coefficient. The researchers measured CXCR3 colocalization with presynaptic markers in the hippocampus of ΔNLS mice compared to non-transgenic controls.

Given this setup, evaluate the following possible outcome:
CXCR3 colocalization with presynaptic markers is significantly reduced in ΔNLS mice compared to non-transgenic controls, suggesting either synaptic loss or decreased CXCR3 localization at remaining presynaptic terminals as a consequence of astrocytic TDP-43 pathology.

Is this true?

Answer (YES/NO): NO